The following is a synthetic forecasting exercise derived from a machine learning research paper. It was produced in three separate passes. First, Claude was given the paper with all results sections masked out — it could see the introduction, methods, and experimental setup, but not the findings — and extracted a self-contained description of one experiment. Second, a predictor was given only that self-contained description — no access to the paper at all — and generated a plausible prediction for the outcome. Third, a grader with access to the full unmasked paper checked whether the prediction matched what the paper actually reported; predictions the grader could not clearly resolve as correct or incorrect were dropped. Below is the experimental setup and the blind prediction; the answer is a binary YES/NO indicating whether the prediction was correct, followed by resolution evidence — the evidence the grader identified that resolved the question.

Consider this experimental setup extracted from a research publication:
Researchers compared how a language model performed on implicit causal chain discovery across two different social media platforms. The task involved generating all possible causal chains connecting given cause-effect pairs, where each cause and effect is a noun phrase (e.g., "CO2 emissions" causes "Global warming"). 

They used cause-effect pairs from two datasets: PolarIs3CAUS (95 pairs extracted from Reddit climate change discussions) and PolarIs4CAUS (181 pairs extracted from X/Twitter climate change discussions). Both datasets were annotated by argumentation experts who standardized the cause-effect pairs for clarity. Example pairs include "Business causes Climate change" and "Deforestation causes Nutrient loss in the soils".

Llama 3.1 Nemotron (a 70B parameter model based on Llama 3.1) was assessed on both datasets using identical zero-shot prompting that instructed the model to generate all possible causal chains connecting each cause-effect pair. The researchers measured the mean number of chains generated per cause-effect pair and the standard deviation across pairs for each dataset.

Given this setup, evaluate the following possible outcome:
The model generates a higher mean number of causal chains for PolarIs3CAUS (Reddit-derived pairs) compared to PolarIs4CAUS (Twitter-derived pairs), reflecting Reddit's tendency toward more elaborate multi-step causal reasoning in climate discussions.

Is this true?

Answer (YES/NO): NO